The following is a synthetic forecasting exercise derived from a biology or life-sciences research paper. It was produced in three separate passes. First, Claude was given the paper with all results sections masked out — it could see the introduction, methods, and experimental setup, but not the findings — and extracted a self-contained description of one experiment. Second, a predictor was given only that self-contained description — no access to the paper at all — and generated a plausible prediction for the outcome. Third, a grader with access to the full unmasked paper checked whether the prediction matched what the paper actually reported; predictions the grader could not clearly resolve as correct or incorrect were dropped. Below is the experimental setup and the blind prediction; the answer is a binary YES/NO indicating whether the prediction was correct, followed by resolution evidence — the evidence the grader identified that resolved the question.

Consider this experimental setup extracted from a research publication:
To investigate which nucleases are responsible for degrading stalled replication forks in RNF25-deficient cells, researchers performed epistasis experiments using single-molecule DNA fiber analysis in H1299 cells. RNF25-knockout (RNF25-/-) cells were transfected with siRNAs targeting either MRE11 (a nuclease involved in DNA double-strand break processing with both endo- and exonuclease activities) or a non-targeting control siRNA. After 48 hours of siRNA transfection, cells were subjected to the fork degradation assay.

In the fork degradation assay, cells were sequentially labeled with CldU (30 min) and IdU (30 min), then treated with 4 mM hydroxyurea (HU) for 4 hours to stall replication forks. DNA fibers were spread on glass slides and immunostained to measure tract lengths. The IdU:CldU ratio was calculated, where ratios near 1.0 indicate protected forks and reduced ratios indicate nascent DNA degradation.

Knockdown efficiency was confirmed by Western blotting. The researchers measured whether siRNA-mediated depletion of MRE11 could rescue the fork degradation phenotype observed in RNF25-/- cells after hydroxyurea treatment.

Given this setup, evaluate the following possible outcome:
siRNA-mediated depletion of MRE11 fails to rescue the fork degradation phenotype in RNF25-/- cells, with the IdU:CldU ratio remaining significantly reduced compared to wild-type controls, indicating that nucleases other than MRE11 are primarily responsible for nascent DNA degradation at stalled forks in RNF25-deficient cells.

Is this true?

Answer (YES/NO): NO